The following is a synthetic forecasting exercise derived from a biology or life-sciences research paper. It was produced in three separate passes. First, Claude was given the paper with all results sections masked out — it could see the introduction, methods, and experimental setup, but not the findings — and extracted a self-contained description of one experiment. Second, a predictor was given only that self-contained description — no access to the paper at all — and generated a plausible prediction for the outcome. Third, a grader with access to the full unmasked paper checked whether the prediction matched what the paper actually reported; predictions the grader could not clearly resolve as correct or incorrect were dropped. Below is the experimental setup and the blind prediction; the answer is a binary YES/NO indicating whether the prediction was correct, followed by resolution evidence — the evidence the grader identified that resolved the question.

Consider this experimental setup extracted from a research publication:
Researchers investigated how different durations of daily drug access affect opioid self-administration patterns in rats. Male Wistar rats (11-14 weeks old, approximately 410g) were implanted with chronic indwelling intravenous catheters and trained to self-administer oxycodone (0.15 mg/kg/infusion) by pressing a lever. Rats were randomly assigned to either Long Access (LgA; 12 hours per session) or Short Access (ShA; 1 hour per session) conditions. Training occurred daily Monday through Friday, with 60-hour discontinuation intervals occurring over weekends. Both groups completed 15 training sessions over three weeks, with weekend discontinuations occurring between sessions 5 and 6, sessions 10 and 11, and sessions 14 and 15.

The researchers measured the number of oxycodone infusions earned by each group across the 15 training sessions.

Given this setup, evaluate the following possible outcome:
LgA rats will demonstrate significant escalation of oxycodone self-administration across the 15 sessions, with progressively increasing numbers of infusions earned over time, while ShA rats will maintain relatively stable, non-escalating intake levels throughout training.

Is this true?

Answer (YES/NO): YES